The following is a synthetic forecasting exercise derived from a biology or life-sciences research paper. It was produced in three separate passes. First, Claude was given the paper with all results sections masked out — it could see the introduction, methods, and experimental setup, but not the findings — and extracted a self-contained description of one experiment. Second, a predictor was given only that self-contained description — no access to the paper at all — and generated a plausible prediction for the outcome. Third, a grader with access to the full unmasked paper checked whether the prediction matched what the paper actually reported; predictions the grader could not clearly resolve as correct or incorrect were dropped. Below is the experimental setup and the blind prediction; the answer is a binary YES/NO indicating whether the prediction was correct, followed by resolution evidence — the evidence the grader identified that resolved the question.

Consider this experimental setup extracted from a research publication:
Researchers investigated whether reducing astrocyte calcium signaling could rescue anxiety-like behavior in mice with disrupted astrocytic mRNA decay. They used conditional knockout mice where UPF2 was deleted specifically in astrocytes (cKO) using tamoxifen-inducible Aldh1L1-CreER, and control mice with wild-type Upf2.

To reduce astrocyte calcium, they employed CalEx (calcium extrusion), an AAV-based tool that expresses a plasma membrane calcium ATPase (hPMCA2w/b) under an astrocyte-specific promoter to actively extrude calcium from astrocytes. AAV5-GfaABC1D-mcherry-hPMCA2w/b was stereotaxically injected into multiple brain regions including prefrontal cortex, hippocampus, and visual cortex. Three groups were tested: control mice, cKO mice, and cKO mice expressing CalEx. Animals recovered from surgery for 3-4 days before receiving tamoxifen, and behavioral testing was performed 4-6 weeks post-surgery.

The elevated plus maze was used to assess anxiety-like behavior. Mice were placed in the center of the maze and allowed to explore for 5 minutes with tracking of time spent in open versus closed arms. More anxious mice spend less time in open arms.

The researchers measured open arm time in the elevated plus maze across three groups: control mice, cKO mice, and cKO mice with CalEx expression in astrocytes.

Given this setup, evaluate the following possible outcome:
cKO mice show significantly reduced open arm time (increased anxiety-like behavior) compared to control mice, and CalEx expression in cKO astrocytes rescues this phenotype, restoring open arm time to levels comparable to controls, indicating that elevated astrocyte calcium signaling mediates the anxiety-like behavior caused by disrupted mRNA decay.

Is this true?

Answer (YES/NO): YES